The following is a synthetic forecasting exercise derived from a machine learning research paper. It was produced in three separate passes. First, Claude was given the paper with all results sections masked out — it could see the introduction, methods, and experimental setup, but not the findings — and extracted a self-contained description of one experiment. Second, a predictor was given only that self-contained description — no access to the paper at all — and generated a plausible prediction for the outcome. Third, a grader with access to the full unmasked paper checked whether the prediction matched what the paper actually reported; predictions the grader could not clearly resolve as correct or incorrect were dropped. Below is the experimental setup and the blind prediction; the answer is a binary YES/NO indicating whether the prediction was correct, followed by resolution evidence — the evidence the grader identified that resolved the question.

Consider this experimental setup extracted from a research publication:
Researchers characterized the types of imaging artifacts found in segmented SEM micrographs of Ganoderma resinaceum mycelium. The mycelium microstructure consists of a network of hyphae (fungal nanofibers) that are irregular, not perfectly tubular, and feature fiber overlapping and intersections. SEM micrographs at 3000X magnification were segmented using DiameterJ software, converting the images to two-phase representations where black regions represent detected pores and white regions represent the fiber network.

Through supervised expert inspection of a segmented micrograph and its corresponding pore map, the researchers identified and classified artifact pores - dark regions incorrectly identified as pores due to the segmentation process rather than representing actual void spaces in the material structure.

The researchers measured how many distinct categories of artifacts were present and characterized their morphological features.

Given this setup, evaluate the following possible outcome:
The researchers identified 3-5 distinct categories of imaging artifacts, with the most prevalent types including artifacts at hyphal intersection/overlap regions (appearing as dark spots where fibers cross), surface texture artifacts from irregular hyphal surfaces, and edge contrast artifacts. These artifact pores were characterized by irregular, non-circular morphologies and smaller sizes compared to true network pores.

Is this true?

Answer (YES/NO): NO